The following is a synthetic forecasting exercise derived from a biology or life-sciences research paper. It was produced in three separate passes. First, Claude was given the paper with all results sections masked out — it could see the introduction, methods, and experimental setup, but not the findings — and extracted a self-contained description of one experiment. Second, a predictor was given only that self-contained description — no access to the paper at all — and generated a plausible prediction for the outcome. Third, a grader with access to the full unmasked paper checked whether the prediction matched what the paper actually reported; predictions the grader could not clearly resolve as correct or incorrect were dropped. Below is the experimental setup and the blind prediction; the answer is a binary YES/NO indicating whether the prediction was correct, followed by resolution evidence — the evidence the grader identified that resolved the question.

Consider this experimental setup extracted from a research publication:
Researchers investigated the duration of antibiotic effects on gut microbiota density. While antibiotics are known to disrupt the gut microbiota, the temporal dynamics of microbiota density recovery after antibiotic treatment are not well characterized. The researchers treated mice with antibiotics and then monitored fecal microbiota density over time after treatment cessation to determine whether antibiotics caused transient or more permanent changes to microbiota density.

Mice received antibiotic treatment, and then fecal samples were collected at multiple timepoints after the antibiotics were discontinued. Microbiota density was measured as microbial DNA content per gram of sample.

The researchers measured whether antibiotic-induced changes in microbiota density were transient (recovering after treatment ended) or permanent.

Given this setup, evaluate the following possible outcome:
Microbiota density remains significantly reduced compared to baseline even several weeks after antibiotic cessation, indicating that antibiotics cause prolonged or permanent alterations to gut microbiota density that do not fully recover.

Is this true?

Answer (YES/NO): YES